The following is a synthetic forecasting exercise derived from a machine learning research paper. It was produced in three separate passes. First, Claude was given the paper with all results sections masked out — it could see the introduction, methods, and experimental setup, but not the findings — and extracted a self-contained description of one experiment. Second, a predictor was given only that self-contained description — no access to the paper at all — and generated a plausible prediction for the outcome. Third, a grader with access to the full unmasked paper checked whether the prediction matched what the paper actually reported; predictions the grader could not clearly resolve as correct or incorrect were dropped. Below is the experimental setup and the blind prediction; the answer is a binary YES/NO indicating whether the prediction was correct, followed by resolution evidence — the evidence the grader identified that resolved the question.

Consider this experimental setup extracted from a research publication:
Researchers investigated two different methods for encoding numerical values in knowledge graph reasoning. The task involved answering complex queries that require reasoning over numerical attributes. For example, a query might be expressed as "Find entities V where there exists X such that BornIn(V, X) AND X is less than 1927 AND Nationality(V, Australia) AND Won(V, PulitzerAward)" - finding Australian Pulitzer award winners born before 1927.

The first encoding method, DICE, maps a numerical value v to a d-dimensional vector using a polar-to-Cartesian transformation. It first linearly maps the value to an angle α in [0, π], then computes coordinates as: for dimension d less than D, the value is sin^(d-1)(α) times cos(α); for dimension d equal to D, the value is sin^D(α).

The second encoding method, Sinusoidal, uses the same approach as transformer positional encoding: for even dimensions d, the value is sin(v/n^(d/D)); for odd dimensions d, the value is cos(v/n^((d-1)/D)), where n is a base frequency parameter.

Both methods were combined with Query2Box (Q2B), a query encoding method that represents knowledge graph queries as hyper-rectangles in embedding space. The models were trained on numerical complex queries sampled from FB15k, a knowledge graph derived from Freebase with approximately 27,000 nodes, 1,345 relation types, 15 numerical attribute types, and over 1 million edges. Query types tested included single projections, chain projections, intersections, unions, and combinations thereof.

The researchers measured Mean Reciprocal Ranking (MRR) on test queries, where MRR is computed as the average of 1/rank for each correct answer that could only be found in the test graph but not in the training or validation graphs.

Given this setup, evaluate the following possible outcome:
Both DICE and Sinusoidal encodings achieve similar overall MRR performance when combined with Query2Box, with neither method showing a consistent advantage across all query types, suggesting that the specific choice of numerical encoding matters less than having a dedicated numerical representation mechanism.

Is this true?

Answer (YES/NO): NO